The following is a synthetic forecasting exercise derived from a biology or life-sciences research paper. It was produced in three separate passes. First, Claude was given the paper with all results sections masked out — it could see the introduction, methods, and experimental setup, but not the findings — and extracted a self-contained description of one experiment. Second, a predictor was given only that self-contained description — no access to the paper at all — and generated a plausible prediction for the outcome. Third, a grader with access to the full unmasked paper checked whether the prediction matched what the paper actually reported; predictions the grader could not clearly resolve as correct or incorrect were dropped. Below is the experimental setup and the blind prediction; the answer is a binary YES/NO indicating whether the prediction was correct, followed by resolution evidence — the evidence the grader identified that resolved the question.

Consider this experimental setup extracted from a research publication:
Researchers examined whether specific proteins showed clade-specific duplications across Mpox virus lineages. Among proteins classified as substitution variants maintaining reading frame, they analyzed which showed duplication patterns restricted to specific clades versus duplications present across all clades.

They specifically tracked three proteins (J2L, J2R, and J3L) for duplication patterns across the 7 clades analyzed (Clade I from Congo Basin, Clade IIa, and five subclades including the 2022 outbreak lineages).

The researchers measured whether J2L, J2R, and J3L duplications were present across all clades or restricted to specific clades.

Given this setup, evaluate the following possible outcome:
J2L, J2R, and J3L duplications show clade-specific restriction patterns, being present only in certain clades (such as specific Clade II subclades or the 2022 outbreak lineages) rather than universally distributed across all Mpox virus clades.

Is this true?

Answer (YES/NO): NO